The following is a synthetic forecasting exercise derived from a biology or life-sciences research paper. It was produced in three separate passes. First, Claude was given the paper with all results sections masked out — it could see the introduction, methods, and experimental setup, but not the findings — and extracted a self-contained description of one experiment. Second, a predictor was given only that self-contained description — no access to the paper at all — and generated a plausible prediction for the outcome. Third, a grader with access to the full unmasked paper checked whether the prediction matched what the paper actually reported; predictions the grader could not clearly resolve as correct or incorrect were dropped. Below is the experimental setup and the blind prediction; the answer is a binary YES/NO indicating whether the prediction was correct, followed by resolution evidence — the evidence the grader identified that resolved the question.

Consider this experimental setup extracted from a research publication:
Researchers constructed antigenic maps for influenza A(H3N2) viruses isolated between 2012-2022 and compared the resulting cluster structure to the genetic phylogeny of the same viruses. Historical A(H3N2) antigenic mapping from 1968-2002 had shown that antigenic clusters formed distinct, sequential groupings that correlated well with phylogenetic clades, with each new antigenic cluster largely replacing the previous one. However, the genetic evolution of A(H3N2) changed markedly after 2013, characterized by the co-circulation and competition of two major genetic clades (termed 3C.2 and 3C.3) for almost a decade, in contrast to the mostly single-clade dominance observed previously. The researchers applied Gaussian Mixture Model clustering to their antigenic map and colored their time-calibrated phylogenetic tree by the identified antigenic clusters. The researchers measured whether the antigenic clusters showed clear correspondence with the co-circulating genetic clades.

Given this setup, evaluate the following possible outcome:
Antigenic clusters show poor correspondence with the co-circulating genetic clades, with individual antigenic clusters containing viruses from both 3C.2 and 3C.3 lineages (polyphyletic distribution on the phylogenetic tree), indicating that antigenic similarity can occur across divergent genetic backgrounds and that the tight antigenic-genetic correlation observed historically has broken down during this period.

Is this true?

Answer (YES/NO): YES